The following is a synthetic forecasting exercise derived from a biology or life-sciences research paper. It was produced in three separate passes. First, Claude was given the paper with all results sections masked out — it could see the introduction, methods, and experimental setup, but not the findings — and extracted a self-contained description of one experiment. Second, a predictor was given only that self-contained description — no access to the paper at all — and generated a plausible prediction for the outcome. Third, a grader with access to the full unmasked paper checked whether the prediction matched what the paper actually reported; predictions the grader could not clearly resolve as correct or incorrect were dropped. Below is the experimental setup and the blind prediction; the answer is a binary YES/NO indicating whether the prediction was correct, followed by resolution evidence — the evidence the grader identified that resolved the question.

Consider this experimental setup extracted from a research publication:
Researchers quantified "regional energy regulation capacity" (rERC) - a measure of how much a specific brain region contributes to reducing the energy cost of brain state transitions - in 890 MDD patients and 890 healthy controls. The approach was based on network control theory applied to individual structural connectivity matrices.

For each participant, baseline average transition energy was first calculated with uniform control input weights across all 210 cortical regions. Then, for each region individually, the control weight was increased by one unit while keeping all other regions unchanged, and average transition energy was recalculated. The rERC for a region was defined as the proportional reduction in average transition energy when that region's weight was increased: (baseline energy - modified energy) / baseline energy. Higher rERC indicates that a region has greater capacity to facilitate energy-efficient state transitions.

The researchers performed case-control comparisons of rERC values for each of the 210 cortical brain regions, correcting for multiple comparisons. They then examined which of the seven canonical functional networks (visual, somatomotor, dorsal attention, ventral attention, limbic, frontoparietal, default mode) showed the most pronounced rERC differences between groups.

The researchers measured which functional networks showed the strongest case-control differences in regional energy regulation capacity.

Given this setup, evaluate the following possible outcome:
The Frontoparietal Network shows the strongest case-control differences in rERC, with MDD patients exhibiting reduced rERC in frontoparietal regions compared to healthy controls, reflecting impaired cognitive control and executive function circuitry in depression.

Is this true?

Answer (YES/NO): NO